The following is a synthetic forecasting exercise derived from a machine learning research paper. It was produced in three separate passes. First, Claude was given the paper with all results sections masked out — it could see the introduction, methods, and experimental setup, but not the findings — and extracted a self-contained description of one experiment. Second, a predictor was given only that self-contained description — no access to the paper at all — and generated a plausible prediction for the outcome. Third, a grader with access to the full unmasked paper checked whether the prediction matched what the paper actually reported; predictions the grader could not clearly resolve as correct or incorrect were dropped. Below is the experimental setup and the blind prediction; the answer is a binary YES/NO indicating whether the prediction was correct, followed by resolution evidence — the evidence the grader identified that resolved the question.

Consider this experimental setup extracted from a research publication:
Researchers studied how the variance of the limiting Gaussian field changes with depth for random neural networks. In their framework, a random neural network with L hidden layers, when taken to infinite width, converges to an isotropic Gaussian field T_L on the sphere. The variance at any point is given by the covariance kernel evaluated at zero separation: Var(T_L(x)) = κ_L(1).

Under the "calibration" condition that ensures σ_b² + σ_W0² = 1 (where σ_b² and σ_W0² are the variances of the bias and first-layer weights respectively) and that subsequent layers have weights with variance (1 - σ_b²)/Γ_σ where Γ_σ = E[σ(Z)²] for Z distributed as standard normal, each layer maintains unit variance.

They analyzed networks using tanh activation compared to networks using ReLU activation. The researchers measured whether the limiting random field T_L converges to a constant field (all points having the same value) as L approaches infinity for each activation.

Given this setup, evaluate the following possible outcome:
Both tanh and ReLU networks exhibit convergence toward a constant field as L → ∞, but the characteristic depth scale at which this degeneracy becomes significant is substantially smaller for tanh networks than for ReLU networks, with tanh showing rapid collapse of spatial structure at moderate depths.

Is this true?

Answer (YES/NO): NO